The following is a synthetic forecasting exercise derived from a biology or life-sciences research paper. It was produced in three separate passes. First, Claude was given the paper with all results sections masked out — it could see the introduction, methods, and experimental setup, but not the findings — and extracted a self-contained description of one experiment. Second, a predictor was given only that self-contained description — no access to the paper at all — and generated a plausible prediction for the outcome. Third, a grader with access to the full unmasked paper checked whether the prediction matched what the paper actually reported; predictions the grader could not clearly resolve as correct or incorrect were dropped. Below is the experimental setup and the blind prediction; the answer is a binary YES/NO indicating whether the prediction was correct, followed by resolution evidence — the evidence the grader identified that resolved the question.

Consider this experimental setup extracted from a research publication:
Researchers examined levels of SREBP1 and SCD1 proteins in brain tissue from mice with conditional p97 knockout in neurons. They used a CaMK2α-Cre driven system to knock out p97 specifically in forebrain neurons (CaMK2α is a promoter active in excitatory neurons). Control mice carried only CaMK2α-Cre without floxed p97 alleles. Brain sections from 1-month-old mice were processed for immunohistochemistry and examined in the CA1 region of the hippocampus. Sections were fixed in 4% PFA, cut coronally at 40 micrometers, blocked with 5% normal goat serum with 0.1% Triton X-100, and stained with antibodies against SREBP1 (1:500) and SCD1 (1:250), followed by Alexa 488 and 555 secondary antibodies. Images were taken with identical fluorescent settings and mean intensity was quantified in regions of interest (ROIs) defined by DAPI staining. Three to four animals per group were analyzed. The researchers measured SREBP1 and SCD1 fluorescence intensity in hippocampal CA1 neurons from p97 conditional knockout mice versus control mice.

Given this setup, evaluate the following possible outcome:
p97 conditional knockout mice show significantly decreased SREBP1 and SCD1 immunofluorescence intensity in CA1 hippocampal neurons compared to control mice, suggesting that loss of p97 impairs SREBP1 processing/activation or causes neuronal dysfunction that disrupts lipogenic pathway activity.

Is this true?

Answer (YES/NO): YES